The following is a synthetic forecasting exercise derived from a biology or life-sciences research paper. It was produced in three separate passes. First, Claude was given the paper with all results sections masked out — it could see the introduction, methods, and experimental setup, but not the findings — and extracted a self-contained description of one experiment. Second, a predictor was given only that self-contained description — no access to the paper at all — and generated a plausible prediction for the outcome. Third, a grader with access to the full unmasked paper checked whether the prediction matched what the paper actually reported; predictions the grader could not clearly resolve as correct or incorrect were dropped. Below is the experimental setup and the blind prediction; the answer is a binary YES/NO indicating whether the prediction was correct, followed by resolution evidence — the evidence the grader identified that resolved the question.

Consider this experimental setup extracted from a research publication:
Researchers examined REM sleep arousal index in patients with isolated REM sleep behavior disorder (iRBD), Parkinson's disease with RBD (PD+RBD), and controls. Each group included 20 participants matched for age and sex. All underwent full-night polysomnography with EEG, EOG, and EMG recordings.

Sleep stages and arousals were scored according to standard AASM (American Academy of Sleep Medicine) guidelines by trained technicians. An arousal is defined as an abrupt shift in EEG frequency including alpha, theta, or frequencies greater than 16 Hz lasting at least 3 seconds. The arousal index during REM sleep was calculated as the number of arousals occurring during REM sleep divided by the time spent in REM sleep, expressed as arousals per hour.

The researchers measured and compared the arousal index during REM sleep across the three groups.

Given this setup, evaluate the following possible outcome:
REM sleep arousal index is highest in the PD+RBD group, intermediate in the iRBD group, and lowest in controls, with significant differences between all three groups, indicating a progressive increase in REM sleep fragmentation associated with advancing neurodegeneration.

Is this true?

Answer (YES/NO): NO